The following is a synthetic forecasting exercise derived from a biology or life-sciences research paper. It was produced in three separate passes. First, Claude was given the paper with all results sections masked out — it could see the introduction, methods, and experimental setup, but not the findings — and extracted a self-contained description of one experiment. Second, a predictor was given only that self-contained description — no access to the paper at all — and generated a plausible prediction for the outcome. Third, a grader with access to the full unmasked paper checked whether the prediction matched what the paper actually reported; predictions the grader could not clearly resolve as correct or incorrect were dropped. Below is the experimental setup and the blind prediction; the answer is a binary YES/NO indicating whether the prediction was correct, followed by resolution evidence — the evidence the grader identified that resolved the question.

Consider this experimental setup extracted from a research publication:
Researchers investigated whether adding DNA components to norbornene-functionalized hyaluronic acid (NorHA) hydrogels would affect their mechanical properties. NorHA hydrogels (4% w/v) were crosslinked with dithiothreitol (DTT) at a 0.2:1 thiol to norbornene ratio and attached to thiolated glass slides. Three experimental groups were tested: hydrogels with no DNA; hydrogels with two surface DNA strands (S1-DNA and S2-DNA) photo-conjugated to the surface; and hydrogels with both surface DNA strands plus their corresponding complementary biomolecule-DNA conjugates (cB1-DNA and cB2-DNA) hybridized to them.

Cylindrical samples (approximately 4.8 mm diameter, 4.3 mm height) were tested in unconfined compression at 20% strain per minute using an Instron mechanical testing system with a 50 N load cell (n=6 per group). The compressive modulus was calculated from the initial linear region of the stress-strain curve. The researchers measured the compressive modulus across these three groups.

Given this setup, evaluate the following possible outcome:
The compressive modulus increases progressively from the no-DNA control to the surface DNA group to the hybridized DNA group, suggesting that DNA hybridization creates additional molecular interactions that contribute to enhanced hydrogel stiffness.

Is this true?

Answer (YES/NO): NO